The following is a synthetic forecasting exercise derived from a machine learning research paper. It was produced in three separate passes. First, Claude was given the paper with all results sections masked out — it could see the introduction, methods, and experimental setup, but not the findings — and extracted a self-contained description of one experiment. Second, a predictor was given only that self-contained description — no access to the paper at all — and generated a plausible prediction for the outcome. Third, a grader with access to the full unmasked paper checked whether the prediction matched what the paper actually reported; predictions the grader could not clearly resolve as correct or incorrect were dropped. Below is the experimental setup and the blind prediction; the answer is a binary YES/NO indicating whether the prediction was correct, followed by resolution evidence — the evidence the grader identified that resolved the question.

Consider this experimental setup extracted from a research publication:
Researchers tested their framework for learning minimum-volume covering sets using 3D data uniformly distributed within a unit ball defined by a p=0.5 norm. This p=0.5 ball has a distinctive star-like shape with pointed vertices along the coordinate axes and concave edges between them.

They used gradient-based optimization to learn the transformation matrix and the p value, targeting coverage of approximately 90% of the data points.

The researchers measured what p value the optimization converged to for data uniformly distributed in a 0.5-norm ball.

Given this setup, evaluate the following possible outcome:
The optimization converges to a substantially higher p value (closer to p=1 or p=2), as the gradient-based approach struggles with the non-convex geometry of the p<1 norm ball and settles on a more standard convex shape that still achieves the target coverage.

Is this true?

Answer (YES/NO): NO